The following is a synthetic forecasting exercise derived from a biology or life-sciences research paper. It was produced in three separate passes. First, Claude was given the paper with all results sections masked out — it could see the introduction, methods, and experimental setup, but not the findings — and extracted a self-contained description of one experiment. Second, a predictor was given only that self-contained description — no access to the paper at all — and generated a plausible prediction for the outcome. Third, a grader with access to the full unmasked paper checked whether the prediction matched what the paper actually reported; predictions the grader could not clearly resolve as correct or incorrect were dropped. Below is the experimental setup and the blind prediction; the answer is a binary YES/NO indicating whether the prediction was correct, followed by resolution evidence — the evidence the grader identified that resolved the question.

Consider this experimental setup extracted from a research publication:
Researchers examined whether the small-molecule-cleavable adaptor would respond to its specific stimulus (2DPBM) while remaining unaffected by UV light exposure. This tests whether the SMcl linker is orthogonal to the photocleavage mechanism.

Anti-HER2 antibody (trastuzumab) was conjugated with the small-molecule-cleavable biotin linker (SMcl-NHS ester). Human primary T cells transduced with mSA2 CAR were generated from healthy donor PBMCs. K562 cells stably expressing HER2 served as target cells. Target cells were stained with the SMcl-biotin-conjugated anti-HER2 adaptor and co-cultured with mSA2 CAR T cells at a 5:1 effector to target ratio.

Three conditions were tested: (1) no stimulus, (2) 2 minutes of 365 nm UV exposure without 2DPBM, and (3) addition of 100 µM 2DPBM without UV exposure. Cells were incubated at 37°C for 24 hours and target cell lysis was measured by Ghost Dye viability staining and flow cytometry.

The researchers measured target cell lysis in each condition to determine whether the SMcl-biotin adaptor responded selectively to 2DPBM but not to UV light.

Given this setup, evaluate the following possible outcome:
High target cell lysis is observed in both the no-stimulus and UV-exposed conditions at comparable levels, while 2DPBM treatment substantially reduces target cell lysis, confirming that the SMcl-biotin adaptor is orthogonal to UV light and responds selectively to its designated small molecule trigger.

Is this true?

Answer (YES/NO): YES